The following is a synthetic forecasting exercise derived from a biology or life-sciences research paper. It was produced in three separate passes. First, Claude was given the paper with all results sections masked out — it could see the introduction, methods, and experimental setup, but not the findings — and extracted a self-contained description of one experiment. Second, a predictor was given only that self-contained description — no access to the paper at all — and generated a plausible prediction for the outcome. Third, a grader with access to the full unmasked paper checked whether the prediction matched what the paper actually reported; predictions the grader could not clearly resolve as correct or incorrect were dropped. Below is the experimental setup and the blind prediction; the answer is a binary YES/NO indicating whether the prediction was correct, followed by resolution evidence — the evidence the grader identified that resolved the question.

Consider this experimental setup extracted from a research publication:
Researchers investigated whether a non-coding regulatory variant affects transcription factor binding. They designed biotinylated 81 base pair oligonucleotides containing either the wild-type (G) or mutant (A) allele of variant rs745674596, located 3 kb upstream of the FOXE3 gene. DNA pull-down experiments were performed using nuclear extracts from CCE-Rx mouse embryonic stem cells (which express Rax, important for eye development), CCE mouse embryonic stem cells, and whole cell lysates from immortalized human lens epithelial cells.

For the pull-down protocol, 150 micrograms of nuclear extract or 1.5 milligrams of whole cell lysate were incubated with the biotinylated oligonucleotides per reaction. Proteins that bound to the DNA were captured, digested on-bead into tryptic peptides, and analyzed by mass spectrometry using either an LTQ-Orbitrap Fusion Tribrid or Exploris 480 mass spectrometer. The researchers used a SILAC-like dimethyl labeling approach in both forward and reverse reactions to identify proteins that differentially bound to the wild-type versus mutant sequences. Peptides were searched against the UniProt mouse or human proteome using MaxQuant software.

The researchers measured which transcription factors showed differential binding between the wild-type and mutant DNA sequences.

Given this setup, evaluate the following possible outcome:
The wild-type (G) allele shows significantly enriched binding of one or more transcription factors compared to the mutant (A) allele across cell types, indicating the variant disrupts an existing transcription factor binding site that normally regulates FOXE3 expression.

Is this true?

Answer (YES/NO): YES